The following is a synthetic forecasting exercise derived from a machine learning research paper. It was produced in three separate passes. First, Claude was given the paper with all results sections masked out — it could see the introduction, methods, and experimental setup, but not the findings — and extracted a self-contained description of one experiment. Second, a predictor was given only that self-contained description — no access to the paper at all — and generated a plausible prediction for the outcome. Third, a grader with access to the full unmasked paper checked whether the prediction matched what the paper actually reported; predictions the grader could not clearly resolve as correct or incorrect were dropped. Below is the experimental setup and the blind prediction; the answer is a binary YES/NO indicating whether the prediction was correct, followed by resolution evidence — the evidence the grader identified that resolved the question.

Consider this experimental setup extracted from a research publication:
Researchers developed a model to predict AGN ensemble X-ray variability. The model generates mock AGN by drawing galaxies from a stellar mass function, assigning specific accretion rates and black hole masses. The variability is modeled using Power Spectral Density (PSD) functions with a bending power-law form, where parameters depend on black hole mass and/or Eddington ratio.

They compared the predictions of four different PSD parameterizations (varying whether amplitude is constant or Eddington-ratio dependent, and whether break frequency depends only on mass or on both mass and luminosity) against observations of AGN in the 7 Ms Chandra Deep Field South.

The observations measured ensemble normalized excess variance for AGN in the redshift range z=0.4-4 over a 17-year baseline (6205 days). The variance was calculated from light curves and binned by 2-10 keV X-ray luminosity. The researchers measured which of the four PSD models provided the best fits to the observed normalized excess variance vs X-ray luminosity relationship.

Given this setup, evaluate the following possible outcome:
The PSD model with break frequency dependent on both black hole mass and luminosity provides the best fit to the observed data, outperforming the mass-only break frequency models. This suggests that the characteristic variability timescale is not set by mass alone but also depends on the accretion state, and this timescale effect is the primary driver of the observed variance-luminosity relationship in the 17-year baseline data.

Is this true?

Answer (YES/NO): NO